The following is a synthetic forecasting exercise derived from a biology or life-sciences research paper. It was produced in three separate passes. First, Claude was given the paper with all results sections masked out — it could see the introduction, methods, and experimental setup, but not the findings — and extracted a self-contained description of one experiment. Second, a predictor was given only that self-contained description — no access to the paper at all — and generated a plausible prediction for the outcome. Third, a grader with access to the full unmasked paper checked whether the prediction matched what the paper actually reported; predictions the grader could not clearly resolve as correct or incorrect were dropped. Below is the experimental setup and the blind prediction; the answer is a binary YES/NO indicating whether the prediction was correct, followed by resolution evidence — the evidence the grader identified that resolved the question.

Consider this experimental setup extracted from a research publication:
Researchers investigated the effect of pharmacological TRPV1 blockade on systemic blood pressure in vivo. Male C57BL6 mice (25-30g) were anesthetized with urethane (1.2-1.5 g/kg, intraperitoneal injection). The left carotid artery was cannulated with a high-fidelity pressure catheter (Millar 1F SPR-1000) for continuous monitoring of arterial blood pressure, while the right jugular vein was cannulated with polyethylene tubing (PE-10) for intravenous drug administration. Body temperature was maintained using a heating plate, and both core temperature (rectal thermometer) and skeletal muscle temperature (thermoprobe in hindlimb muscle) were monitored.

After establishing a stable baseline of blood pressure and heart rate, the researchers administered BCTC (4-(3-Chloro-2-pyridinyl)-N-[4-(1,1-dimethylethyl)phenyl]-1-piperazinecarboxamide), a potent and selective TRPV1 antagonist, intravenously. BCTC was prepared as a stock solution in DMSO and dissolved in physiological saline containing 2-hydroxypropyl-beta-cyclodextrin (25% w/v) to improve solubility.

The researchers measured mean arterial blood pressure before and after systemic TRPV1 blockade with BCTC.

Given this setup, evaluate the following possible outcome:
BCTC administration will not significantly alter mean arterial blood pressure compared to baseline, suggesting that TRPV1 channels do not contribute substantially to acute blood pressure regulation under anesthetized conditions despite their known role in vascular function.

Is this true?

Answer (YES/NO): NO